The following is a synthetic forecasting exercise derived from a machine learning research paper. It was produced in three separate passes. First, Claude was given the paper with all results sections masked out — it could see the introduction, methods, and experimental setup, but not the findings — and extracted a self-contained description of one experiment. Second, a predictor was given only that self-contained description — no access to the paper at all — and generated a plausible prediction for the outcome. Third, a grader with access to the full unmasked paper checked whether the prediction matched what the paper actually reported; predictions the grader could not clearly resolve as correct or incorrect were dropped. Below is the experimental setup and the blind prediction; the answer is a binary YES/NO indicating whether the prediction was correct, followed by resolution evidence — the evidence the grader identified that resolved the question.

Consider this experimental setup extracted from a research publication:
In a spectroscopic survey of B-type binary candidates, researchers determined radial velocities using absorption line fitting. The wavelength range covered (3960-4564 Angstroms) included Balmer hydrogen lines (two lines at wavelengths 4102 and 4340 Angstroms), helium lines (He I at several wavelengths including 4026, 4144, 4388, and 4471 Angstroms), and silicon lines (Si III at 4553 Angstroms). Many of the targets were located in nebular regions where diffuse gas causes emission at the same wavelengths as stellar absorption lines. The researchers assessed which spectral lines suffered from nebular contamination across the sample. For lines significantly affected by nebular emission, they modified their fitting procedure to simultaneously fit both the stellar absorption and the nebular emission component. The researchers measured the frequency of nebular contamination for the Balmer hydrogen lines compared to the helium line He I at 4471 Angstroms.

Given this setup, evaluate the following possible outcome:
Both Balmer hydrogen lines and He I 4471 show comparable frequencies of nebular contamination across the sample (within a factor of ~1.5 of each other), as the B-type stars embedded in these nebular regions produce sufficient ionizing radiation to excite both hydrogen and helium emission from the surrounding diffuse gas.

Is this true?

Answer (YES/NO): NO